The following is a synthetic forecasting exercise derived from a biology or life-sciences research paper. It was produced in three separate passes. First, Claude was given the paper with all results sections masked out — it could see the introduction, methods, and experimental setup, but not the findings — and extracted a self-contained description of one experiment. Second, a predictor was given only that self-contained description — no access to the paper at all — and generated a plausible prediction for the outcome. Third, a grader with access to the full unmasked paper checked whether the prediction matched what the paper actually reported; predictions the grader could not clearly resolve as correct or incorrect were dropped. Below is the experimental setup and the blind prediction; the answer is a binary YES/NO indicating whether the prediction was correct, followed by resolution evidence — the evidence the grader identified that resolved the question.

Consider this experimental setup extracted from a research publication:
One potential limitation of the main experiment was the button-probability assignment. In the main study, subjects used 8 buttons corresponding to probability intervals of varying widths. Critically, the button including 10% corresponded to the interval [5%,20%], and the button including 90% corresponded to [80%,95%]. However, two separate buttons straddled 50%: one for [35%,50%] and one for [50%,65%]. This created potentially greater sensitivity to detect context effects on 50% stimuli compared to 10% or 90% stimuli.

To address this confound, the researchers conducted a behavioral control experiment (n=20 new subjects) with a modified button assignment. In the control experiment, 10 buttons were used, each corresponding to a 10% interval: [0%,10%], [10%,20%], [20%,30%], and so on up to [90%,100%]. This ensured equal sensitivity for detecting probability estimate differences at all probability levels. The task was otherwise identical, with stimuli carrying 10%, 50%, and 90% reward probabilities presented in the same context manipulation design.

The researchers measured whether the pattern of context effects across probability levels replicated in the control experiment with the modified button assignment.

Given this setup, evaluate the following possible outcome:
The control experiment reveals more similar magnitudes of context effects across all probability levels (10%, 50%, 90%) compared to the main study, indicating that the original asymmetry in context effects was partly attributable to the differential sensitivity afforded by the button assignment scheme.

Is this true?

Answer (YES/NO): NO